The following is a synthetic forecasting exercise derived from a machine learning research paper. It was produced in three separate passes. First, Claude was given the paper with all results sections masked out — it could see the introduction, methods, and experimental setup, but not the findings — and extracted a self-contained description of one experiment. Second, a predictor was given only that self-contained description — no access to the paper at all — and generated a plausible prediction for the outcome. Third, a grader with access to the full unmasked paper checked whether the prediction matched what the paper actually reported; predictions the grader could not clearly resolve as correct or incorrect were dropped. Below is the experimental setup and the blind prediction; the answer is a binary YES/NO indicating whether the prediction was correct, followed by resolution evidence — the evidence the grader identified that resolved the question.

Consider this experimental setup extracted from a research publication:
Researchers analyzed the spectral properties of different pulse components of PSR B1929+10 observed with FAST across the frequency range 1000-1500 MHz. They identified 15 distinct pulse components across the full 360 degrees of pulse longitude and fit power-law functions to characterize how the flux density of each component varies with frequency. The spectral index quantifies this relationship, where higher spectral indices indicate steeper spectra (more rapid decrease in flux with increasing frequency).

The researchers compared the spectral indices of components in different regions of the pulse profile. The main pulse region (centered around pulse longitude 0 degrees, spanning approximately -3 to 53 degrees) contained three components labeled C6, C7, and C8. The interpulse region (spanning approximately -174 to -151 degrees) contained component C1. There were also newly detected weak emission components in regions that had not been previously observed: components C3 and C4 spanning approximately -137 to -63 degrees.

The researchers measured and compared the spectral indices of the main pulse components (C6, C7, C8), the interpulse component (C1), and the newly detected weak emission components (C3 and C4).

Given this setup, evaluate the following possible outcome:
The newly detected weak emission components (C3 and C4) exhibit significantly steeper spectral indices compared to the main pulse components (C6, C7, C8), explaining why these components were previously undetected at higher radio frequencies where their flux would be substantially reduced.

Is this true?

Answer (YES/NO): YES